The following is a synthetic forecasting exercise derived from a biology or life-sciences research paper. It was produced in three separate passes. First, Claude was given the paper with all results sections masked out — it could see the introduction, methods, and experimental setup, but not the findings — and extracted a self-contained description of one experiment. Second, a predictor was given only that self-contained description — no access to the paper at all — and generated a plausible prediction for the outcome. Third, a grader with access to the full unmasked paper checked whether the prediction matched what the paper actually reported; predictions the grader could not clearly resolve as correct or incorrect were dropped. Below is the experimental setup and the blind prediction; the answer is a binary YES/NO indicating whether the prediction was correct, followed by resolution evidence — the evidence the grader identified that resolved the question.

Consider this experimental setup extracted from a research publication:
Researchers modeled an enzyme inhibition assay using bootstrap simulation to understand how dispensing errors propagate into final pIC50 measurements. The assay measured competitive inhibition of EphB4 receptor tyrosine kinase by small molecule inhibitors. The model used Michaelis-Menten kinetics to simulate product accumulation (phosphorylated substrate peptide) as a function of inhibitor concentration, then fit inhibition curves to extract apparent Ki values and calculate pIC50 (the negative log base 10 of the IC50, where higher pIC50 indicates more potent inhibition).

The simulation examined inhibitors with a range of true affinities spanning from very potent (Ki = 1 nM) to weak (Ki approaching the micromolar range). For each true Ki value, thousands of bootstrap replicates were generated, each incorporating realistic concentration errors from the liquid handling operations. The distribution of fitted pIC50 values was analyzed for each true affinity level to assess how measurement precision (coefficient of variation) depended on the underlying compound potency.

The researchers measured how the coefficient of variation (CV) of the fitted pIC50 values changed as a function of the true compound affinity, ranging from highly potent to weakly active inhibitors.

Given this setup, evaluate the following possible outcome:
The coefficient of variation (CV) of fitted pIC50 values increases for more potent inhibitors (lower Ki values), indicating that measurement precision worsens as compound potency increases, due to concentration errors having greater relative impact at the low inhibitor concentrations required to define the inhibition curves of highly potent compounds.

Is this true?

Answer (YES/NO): NO